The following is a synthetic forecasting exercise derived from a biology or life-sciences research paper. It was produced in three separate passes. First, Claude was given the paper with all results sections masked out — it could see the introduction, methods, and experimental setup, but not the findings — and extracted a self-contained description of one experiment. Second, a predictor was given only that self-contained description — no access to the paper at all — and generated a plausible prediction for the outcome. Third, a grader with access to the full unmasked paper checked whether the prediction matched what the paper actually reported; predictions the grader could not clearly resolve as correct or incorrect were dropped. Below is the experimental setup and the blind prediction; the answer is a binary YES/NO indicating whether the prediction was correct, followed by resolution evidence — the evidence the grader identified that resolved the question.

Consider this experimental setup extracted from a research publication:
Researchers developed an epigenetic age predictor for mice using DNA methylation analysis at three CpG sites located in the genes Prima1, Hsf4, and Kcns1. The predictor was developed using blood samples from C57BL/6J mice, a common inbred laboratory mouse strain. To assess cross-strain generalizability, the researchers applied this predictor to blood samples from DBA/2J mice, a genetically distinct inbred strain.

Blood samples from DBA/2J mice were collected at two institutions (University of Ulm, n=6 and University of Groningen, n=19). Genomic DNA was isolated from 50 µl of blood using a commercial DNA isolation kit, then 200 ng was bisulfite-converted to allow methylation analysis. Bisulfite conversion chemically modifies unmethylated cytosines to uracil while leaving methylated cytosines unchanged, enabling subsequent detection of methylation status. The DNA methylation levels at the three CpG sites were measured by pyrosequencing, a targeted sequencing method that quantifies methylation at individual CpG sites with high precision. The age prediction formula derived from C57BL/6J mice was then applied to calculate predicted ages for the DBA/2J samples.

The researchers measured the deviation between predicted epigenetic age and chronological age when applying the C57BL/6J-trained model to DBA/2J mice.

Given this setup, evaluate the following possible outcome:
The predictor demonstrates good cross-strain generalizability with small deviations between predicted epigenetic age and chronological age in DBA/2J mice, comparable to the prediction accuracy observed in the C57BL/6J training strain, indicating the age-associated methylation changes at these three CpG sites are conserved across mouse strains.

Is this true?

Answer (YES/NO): NO